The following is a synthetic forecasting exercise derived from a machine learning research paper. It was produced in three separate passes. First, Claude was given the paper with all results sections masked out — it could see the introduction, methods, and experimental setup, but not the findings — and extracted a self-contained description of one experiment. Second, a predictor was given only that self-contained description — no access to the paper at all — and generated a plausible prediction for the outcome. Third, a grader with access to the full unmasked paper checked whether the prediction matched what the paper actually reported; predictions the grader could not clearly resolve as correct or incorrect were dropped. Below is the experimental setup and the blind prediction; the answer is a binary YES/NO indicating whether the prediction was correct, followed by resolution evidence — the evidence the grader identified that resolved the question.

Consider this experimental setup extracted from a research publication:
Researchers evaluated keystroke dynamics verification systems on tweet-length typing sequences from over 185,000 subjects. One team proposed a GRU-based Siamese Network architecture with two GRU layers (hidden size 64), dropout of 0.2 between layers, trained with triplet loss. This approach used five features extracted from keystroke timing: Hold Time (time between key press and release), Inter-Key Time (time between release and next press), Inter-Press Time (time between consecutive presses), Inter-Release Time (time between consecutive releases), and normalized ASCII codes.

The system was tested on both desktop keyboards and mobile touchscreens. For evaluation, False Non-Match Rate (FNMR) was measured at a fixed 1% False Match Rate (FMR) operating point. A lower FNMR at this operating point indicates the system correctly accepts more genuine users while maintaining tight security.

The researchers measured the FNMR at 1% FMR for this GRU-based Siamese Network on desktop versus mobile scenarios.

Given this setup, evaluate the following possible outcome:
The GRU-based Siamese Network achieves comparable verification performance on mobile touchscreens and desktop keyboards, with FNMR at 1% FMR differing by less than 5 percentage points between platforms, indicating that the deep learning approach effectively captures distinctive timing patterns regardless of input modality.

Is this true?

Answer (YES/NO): NO